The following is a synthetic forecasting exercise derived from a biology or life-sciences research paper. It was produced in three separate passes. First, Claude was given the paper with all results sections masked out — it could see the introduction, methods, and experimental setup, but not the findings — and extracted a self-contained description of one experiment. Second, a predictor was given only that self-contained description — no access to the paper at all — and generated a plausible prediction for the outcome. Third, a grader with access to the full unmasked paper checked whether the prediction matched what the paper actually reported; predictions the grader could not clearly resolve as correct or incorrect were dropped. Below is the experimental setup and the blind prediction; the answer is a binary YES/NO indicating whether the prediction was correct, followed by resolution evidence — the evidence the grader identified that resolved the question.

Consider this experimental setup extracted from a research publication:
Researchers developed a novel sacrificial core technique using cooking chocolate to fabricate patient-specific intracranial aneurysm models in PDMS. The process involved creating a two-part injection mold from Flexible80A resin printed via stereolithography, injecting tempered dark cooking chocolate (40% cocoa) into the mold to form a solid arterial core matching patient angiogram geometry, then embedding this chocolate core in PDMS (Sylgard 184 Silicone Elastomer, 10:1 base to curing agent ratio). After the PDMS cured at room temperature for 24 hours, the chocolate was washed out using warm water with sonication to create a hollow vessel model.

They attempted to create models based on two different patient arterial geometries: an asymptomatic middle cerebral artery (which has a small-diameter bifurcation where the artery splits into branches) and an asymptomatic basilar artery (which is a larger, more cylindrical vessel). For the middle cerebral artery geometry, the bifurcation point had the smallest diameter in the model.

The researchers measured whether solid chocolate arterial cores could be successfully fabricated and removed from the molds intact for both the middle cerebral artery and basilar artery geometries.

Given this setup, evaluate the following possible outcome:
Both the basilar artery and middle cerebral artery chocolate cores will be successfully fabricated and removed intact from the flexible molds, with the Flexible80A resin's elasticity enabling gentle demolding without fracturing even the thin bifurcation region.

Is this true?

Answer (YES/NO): NO